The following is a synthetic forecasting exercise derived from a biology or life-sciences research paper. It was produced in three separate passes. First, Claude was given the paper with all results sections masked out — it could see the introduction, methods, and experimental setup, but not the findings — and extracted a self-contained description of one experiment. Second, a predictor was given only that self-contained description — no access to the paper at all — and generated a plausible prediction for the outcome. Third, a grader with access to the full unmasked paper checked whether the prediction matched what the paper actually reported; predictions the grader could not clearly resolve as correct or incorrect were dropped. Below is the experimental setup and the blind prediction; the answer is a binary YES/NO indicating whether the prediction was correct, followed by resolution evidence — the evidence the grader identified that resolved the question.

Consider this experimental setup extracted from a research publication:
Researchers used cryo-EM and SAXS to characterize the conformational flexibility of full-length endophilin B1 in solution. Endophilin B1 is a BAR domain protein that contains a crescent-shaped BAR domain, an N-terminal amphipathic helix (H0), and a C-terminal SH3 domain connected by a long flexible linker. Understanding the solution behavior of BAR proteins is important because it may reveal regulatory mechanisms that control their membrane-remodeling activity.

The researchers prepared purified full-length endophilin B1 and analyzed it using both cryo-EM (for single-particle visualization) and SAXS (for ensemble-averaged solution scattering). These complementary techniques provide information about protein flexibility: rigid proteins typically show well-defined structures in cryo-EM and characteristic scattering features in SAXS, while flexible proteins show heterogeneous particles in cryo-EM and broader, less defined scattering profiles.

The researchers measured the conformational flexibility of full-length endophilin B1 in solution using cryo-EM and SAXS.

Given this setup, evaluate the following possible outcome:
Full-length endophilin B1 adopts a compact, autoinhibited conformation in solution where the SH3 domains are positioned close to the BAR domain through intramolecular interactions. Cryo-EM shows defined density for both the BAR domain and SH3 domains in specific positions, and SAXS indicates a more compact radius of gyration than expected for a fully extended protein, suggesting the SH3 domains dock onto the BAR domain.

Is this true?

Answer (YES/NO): NO